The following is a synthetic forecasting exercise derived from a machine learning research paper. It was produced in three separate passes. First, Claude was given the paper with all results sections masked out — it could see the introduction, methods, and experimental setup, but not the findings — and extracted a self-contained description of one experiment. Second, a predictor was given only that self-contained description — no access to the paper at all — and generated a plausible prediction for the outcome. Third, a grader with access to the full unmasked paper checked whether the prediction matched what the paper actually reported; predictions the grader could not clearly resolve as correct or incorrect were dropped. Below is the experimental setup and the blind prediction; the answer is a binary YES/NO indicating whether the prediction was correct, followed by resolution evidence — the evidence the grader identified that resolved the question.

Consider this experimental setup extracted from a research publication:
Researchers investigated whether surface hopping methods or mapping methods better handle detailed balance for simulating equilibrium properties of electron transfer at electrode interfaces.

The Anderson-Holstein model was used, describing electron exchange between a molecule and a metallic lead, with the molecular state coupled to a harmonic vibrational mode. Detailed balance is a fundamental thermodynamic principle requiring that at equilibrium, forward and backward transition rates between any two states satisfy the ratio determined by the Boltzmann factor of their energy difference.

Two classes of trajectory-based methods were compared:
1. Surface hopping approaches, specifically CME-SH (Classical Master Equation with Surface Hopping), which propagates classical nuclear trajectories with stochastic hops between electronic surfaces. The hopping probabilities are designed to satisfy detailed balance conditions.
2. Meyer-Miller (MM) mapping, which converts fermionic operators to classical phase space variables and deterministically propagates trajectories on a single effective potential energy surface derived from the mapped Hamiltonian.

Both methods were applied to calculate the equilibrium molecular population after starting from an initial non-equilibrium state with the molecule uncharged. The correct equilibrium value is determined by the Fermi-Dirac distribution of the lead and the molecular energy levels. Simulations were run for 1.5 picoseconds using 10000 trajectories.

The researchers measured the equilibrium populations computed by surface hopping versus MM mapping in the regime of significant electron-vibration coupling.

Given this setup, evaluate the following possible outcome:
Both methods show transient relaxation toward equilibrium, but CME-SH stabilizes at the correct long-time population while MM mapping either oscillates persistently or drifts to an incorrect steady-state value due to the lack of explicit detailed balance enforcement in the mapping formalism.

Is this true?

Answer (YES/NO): YES